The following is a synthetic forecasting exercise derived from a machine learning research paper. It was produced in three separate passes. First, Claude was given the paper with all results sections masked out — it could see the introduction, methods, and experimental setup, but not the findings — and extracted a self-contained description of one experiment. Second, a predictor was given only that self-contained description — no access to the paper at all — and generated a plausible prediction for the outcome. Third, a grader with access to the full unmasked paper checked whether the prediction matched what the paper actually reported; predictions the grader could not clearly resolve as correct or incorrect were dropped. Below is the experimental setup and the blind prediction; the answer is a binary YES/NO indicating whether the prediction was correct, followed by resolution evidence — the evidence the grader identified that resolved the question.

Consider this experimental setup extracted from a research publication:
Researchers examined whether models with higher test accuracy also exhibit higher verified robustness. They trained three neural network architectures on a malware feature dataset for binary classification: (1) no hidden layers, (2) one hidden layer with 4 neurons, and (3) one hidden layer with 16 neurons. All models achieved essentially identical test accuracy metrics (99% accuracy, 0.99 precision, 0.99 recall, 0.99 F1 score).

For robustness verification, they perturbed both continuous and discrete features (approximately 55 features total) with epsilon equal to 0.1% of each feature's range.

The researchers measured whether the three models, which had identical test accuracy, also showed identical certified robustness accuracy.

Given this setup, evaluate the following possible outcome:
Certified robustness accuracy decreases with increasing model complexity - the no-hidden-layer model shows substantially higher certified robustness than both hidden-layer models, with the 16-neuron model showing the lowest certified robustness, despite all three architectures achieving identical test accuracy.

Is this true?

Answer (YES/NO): NO